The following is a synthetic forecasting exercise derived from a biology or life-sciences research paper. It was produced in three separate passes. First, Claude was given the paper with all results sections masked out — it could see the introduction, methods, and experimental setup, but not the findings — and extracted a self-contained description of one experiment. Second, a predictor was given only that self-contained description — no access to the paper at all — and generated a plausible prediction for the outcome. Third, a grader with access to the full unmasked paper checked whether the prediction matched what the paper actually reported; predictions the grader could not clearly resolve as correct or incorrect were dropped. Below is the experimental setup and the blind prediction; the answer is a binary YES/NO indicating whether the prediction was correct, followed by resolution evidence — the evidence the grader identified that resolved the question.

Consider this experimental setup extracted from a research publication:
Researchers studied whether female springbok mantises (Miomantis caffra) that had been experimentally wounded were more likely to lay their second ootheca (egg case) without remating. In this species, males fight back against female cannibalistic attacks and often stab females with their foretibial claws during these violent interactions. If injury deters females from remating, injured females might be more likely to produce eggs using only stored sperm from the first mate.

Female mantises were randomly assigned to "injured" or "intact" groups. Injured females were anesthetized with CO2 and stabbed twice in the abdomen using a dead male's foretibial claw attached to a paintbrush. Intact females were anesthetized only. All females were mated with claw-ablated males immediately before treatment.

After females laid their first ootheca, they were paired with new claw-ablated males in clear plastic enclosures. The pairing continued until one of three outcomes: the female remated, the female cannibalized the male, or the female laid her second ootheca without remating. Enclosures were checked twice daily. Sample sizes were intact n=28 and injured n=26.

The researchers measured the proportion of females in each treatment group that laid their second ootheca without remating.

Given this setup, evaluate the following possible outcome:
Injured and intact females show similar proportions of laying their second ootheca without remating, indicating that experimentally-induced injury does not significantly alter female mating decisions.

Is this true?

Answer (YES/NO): YES